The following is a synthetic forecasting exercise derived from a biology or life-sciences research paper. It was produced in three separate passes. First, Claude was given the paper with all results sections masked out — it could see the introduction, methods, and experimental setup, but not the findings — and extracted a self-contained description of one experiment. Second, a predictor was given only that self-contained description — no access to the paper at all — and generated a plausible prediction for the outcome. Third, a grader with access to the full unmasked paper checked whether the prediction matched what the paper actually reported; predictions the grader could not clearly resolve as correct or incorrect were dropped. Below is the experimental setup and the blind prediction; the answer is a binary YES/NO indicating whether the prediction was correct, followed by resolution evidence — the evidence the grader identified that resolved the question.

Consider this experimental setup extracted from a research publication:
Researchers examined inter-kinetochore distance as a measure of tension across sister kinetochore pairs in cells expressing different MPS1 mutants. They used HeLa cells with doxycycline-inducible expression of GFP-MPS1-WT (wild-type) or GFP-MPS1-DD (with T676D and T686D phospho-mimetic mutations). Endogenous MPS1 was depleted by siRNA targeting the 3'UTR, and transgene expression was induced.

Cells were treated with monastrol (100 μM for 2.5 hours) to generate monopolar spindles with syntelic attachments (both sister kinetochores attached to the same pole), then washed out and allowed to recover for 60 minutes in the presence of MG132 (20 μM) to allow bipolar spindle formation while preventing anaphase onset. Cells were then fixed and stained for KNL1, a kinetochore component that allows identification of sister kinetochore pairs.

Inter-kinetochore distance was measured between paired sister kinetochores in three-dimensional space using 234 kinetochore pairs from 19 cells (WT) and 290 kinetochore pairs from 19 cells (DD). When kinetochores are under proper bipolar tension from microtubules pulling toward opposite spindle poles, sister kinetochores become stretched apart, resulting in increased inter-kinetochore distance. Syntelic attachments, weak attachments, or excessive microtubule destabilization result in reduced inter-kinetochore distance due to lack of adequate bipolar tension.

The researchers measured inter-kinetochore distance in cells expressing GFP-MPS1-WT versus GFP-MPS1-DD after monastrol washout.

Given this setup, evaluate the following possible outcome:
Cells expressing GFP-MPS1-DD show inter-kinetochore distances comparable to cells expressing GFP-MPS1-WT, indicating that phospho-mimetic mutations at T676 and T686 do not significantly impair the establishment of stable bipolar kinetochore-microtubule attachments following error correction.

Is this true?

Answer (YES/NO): NO